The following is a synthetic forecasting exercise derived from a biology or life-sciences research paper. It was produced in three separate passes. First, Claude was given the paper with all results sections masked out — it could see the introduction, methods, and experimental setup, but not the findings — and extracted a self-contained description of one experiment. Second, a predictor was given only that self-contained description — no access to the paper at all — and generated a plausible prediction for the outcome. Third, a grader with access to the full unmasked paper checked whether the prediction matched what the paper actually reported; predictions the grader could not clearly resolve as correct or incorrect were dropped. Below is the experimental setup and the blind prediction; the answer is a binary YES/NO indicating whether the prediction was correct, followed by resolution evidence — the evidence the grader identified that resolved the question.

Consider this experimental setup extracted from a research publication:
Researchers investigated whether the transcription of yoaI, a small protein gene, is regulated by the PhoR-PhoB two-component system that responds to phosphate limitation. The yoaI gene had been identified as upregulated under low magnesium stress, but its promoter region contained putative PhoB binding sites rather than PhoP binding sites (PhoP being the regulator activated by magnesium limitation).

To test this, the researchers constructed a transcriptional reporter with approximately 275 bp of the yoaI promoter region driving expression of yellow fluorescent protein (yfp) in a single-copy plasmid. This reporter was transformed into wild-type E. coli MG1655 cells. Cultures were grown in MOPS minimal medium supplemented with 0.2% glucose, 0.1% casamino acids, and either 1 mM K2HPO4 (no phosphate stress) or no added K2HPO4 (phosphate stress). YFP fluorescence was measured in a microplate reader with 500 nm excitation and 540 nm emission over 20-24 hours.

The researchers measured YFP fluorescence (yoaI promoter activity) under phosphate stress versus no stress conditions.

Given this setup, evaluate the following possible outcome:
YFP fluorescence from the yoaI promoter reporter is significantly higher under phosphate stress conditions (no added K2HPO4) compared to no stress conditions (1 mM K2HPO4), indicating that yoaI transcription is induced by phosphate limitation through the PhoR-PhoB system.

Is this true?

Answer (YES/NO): YES